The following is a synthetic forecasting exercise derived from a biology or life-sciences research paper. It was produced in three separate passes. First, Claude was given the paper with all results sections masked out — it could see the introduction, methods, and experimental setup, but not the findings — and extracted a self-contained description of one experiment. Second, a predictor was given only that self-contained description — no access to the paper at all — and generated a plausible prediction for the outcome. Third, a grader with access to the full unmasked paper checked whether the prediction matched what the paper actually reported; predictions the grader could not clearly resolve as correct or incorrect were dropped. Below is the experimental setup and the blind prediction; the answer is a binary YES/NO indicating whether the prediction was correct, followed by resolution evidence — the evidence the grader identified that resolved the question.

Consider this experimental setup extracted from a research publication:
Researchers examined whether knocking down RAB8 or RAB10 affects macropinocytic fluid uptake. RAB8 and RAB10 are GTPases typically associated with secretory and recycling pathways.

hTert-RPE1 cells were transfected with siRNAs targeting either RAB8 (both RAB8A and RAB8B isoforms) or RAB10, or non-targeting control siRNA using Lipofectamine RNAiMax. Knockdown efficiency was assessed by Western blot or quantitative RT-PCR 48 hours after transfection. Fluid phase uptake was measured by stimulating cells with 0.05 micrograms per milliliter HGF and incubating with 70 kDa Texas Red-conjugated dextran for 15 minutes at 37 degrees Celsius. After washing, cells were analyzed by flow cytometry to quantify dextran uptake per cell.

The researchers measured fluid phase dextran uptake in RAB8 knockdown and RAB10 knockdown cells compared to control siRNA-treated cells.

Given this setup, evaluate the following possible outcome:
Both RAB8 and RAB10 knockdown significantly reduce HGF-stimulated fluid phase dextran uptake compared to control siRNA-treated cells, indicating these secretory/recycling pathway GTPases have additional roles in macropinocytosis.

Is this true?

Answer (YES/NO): NO